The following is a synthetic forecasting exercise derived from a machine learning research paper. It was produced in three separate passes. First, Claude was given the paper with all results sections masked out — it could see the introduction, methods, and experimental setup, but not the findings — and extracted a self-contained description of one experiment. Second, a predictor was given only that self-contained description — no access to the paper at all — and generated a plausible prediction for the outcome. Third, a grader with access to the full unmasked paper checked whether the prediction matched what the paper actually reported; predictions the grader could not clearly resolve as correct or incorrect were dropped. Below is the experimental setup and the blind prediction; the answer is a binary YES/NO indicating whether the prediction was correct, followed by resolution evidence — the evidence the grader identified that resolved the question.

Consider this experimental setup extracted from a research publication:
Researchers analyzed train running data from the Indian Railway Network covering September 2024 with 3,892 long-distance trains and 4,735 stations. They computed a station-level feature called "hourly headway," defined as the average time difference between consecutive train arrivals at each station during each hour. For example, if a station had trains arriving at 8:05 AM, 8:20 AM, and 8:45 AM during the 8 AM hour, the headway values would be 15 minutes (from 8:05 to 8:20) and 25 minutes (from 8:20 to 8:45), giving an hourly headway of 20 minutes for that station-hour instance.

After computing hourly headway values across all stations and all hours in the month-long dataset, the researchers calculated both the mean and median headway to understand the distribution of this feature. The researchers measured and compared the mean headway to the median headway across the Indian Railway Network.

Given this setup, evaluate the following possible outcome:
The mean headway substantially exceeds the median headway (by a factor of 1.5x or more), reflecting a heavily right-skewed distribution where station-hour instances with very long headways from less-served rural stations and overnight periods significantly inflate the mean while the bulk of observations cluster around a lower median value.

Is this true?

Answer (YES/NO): YES